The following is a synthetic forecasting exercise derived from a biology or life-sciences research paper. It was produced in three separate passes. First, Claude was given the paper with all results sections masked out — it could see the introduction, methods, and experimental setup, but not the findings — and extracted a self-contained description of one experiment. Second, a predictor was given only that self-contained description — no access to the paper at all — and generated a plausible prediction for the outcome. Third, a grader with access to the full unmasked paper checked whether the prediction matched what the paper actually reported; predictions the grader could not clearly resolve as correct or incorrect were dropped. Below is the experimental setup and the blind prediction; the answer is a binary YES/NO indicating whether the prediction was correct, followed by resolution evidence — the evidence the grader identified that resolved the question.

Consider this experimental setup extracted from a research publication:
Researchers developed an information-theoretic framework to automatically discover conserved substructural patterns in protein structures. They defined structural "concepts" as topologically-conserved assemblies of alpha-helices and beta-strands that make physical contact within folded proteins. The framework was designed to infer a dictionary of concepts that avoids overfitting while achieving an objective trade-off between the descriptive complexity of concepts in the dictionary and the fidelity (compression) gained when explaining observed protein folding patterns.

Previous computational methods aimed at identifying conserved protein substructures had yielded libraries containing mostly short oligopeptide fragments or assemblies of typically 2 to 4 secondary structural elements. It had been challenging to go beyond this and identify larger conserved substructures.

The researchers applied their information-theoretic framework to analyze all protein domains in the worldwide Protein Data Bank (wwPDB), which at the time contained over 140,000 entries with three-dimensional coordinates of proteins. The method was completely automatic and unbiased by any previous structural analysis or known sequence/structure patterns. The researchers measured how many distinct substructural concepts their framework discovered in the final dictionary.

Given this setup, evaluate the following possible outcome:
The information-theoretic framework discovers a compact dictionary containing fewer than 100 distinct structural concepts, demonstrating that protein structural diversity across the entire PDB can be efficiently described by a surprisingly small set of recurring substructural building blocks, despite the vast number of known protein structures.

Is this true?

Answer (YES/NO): NO